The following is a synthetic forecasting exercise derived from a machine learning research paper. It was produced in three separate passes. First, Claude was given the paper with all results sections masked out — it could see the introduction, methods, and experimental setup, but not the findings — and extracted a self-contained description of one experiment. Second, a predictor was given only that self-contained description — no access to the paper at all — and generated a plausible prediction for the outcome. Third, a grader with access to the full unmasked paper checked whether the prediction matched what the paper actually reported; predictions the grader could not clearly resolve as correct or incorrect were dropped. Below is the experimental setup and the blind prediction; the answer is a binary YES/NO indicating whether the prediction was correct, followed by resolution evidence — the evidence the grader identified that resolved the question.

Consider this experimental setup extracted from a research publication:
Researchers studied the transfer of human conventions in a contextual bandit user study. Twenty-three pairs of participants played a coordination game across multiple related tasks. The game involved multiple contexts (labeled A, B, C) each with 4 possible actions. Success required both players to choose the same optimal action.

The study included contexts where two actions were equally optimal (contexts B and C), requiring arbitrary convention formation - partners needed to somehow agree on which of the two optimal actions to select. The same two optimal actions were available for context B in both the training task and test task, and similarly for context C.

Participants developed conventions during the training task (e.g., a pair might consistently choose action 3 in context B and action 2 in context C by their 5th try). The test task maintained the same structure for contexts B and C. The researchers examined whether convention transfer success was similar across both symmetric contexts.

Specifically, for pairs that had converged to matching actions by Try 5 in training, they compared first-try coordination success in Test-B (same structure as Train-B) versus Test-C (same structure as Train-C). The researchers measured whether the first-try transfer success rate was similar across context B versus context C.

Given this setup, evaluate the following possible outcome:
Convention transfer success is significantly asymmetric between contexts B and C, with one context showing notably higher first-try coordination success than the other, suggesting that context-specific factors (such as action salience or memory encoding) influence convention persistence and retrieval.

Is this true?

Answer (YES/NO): NO